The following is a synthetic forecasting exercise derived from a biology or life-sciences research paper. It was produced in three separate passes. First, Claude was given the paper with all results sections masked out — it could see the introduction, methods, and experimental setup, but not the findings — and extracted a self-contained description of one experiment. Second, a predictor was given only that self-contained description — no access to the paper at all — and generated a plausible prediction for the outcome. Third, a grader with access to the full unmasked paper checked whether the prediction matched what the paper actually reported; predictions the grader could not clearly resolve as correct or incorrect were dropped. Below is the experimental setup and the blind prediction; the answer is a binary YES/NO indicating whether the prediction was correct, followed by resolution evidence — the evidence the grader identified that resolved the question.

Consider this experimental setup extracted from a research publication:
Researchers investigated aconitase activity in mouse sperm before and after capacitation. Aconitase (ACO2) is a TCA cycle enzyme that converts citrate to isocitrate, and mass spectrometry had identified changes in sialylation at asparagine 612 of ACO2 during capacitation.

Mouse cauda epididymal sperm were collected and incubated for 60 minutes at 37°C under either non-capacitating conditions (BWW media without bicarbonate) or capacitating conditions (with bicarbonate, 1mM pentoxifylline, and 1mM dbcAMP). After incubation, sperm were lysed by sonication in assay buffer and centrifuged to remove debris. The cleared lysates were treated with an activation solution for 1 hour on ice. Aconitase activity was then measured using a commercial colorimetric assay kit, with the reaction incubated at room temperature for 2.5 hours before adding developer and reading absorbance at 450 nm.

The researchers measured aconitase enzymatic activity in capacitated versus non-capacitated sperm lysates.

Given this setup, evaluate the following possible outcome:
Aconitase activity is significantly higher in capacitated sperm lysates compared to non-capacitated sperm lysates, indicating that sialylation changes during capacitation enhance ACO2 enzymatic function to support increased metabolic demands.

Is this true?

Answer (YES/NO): NO